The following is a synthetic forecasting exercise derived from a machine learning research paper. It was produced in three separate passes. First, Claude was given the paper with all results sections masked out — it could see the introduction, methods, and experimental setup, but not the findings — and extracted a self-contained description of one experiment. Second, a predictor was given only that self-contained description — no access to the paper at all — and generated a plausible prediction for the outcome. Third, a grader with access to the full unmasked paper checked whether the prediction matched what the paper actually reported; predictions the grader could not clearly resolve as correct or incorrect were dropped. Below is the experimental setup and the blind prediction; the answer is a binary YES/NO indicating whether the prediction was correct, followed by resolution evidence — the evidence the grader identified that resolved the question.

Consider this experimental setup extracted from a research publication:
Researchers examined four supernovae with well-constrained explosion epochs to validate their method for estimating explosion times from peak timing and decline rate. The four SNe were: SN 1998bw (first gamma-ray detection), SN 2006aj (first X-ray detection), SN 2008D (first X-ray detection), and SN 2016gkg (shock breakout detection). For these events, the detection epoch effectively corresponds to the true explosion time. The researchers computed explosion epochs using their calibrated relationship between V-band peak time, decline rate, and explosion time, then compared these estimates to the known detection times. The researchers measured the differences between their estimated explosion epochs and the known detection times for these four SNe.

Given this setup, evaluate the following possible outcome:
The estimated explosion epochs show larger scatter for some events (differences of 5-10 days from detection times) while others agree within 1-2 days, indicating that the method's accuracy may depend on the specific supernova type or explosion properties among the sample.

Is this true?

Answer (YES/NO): NO